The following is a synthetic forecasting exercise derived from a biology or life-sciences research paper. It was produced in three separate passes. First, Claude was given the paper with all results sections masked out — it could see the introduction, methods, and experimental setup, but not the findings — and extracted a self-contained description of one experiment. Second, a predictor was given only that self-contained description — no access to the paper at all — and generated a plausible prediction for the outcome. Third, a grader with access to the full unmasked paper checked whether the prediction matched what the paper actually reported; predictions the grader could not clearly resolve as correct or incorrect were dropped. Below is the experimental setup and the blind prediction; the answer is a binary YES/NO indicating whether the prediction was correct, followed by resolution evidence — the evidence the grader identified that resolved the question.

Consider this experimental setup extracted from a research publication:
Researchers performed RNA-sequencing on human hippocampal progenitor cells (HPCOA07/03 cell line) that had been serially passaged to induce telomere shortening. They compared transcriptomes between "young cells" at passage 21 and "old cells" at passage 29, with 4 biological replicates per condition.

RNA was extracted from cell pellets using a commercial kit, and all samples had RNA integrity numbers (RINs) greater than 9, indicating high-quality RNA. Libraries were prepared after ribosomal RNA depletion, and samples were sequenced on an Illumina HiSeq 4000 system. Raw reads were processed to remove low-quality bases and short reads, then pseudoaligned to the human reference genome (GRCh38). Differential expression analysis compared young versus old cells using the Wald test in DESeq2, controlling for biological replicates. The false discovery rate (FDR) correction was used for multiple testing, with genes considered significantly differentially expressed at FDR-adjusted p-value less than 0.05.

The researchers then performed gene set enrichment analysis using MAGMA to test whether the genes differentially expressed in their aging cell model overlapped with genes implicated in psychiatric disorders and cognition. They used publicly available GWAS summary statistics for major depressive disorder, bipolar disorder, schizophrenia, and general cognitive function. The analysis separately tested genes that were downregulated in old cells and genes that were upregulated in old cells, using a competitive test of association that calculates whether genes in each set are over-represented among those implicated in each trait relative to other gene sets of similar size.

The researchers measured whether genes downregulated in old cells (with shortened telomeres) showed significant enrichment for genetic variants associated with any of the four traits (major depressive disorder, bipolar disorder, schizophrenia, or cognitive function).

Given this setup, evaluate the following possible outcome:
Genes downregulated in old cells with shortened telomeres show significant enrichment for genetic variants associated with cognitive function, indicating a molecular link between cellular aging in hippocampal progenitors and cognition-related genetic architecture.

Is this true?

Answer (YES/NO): YES